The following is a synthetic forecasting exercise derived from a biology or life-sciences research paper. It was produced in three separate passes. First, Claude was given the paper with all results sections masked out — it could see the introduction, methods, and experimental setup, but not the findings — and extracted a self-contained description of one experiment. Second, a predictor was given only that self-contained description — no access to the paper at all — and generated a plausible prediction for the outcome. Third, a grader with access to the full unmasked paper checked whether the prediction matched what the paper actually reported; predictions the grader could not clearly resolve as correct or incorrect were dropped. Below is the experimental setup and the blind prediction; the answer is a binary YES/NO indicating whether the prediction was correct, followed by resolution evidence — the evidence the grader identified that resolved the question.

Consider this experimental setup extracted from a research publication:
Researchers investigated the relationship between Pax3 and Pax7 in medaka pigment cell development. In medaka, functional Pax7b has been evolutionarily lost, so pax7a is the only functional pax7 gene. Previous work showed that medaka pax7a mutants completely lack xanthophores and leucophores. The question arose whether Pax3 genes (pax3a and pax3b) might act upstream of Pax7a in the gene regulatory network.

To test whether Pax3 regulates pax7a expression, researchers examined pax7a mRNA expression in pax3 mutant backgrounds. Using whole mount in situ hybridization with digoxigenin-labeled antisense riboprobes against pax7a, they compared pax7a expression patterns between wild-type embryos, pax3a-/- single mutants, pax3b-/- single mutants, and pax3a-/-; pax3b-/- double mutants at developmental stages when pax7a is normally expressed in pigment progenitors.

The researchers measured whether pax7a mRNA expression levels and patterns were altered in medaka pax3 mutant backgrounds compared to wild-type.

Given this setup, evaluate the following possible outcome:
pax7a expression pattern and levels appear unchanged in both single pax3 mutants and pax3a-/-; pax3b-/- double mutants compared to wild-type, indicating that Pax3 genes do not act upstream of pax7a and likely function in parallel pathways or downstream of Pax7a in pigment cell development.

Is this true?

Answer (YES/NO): NO